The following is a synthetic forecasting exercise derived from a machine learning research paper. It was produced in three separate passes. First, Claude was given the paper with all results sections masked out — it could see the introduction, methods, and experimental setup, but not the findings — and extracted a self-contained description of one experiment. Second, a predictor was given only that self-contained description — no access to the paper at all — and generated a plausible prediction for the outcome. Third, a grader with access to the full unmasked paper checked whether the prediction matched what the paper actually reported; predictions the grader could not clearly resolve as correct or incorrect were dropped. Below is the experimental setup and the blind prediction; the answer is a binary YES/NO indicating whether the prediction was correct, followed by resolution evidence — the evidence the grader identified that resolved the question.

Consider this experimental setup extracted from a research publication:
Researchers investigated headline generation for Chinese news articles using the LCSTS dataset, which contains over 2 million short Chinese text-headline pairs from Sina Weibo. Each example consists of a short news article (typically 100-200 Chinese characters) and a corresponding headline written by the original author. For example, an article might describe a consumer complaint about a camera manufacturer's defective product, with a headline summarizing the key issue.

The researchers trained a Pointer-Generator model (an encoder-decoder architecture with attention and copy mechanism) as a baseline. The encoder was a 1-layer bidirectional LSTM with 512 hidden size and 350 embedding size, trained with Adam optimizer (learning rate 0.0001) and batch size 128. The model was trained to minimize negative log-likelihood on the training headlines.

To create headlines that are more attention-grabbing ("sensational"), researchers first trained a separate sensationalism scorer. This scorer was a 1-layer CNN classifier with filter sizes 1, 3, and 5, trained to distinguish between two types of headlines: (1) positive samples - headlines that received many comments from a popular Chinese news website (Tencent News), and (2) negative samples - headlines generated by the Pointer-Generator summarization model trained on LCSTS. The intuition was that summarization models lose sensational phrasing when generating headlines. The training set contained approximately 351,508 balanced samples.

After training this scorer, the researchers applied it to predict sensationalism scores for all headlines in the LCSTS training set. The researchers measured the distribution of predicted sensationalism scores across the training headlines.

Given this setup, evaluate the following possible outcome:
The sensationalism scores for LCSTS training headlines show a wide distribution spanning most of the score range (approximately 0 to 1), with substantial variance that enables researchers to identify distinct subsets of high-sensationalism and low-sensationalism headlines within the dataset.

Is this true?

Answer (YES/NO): NO